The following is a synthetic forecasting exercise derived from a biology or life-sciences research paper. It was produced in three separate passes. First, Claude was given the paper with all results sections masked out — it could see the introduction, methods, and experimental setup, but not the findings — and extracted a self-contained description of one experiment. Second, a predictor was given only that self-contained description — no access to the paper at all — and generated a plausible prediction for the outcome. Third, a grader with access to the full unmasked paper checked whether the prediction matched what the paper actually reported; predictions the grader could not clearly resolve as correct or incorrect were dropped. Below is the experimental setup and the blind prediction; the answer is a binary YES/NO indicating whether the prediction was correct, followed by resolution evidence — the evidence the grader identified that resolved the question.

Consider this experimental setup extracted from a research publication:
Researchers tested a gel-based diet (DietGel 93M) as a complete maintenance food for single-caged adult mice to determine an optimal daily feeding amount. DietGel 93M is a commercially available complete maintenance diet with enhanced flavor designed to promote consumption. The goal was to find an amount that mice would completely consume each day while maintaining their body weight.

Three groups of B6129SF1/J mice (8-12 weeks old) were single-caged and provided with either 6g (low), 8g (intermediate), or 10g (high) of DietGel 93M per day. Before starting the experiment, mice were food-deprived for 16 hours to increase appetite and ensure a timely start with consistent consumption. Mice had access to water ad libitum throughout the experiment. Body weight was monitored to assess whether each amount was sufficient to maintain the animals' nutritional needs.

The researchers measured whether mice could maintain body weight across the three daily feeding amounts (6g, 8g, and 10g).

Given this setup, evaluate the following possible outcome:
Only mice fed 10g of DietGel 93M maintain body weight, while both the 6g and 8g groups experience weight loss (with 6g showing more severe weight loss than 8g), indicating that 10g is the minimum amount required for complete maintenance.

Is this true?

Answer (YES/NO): NO